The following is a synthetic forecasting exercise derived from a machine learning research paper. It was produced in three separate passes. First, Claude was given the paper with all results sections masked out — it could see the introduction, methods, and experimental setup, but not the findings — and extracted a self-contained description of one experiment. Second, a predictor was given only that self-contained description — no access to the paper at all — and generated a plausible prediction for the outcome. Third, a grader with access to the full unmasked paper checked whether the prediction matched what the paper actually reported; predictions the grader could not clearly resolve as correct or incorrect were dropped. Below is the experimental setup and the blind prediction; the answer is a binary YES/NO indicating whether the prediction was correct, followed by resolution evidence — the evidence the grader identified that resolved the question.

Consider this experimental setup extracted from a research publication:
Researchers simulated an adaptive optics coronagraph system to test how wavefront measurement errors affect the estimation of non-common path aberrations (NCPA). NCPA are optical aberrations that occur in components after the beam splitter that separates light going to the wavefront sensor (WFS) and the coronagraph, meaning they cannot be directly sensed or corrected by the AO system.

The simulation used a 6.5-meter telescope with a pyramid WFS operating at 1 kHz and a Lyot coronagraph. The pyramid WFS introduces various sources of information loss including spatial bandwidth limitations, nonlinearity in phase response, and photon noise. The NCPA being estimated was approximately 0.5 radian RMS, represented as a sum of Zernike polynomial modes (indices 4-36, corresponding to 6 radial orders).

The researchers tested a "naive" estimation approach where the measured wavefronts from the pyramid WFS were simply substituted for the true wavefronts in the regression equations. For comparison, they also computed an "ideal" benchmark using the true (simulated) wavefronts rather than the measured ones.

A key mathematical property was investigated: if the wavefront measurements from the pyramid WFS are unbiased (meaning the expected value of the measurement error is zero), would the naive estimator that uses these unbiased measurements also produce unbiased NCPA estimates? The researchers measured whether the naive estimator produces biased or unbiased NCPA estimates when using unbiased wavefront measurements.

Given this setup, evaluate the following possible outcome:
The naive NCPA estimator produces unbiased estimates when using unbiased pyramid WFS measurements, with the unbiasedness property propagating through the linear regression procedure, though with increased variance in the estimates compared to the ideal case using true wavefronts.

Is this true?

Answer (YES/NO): NO